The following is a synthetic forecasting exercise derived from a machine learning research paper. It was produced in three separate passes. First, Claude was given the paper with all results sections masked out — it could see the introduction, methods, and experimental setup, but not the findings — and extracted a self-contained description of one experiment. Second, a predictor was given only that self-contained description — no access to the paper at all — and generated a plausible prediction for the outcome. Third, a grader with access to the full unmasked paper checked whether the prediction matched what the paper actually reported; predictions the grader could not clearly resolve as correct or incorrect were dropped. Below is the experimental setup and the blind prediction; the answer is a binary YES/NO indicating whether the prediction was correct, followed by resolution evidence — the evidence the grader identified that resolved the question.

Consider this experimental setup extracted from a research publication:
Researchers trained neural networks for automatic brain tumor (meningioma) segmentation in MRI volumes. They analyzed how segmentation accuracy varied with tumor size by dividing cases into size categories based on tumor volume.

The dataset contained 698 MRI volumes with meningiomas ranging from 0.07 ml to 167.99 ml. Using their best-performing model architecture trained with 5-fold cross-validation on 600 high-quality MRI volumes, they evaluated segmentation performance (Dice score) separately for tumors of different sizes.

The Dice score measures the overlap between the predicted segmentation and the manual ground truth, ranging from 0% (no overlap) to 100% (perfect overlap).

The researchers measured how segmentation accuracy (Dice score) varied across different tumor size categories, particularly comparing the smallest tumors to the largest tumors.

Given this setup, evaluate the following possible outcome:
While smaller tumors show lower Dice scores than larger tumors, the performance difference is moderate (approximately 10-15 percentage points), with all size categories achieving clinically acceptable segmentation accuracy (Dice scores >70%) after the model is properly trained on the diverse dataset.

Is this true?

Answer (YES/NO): NO